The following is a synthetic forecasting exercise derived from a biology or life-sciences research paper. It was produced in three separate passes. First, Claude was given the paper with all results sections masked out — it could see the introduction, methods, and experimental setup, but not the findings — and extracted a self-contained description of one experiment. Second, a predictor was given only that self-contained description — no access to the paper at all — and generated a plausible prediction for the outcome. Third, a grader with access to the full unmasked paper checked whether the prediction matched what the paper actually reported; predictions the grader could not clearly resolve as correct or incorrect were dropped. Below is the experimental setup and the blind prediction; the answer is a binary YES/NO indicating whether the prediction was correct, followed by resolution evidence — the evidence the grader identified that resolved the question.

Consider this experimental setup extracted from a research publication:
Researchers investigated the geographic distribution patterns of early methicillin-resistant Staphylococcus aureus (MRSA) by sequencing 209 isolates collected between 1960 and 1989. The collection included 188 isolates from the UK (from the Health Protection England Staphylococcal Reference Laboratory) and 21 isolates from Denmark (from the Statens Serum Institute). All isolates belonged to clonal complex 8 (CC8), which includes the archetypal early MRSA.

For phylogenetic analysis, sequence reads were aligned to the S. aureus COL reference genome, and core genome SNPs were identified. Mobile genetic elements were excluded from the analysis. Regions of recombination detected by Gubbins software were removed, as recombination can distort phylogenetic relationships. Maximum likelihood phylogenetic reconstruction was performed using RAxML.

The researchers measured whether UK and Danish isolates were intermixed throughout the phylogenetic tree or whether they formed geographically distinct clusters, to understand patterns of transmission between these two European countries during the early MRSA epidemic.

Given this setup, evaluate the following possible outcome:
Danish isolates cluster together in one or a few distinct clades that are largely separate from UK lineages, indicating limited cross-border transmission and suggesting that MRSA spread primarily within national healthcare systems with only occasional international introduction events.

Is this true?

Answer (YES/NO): NO